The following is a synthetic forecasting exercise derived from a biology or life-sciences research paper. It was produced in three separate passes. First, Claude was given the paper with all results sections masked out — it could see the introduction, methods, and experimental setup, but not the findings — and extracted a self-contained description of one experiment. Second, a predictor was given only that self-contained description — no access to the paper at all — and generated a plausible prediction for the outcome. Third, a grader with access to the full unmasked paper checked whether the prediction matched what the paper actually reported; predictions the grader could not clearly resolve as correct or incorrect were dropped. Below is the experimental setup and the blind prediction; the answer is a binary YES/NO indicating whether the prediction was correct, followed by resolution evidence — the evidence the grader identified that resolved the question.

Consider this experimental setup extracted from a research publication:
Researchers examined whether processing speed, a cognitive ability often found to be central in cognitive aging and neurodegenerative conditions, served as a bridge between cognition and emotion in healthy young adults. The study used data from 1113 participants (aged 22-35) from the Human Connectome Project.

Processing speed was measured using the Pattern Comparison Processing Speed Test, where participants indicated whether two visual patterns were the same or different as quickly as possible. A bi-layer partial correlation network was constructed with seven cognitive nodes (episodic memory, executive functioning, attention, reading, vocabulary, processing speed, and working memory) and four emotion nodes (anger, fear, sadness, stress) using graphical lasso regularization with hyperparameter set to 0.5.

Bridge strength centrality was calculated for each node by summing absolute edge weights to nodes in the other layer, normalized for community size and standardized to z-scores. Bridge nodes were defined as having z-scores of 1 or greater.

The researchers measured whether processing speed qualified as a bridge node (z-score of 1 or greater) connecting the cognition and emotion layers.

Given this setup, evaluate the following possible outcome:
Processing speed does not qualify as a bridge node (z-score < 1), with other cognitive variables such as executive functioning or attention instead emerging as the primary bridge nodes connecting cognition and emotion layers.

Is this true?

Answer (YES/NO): NO